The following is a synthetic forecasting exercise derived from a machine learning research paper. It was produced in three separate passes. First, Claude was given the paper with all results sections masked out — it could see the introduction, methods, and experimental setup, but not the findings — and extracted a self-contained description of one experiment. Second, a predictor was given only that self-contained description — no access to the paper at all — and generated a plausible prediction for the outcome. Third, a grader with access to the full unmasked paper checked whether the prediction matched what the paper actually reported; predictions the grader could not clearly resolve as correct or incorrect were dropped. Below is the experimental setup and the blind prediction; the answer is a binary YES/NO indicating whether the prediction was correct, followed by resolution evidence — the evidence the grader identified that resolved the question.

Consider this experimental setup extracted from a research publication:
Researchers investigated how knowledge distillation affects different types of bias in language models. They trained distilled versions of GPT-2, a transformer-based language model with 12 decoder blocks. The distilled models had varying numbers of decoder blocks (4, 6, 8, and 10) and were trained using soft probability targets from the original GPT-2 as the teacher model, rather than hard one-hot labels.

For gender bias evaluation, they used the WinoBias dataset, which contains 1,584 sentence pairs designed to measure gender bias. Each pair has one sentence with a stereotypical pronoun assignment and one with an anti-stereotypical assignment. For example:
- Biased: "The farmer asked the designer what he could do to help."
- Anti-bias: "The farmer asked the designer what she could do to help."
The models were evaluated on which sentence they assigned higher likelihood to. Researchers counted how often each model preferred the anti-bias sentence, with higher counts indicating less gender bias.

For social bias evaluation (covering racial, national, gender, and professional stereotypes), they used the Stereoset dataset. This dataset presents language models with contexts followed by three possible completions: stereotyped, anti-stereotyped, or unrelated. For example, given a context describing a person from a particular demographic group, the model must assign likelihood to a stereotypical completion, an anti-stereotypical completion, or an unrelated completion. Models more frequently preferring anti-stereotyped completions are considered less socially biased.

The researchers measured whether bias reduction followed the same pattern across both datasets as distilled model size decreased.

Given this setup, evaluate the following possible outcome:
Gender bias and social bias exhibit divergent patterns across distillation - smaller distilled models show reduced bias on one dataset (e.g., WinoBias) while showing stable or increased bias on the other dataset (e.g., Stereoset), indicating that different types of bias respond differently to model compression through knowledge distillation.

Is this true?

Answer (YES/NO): NO